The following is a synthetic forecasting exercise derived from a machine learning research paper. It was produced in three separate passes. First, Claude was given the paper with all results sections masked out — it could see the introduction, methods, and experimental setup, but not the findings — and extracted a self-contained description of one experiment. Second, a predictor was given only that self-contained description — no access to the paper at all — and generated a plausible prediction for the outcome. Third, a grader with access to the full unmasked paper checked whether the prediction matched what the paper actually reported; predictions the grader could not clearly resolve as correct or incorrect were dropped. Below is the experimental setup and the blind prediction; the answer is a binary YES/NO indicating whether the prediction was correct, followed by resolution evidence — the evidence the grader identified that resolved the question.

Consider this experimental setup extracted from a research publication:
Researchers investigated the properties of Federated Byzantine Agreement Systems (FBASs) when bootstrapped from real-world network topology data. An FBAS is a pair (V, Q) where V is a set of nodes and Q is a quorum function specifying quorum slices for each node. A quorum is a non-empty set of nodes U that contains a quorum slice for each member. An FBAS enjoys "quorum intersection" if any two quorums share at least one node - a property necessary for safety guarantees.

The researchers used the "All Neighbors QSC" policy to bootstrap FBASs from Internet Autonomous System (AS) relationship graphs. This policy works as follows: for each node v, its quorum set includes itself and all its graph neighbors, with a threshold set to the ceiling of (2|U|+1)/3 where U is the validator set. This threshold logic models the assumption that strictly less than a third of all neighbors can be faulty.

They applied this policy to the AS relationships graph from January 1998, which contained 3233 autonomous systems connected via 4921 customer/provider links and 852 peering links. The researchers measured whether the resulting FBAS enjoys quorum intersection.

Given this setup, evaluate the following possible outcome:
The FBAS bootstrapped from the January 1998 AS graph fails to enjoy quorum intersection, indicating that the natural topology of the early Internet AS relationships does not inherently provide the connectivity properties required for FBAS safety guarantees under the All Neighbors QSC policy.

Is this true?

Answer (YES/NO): YES